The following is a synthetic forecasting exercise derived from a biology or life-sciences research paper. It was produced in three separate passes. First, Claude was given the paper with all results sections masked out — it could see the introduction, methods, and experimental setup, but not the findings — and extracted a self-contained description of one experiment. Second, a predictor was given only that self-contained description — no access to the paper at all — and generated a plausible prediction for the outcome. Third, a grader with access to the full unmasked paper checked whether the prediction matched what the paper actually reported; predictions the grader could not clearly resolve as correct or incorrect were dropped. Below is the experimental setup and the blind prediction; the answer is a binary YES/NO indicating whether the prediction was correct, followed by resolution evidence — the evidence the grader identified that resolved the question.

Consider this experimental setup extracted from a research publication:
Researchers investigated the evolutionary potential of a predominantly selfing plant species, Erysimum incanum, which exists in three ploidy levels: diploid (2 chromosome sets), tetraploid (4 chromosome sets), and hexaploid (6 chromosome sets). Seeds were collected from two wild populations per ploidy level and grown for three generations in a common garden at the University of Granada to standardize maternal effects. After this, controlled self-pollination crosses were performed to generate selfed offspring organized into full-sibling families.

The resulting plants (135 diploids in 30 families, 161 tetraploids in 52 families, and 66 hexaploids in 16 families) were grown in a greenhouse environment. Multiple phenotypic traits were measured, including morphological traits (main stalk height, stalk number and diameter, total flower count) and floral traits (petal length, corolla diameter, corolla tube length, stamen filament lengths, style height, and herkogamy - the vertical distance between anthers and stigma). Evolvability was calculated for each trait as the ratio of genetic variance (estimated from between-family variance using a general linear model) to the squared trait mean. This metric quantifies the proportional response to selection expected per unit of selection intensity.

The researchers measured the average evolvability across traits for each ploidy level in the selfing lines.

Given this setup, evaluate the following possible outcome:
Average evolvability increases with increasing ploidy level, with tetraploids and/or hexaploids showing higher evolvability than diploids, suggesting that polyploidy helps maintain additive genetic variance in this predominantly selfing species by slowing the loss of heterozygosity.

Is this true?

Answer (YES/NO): NO